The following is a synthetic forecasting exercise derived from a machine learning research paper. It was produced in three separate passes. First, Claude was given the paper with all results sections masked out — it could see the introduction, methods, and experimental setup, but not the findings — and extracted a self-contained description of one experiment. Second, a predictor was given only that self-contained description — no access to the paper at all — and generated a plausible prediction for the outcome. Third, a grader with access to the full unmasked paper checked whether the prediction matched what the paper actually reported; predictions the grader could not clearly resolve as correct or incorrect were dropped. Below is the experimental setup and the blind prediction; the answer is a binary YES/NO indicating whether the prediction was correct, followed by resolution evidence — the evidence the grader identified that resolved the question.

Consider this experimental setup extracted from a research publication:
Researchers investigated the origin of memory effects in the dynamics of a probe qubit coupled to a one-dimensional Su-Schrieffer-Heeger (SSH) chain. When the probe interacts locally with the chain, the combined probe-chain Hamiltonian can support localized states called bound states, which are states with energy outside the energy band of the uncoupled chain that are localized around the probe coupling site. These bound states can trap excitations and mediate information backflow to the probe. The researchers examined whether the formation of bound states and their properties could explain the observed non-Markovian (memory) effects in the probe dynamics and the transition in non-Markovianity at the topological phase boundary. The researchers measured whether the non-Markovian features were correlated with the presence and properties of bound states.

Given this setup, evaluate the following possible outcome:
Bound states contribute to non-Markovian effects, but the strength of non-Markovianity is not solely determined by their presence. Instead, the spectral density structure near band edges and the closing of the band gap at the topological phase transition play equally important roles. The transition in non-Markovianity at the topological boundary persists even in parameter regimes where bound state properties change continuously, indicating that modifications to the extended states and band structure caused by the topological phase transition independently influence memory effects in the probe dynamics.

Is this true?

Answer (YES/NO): NO